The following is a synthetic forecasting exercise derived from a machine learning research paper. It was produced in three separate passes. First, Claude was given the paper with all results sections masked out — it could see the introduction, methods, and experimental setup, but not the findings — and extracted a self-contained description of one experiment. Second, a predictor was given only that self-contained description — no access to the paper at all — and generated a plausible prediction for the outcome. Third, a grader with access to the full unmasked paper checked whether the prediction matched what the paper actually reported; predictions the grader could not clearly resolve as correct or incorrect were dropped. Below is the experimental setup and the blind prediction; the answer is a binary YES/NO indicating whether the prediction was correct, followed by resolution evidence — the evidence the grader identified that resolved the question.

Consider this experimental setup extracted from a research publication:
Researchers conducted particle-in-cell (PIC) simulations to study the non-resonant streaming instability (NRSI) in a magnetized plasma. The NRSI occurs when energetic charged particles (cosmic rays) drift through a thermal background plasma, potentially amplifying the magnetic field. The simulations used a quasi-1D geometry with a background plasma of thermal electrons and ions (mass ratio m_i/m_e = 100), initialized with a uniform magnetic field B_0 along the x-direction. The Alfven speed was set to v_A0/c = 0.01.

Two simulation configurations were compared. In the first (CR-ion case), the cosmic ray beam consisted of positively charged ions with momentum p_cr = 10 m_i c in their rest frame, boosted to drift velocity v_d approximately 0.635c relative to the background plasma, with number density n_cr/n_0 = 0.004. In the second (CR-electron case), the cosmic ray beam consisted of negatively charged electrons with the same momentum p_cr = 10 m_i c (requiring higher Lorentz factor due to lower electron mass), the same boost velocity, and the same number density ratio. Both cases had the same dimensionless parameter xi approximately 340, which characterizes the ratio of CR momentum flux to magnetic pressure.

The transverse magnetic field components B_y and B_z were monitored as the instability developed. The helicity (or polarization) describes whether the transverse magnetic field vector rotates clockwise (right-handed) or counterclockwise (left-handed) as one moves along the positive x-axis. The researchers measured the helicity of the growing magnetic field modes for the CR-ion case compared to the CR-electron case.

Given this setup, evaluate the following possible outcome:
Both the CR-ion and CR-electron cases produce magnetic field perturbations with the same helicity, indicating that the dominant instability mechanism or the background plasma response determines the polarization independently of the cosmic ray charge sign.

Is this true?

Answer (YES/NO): NO